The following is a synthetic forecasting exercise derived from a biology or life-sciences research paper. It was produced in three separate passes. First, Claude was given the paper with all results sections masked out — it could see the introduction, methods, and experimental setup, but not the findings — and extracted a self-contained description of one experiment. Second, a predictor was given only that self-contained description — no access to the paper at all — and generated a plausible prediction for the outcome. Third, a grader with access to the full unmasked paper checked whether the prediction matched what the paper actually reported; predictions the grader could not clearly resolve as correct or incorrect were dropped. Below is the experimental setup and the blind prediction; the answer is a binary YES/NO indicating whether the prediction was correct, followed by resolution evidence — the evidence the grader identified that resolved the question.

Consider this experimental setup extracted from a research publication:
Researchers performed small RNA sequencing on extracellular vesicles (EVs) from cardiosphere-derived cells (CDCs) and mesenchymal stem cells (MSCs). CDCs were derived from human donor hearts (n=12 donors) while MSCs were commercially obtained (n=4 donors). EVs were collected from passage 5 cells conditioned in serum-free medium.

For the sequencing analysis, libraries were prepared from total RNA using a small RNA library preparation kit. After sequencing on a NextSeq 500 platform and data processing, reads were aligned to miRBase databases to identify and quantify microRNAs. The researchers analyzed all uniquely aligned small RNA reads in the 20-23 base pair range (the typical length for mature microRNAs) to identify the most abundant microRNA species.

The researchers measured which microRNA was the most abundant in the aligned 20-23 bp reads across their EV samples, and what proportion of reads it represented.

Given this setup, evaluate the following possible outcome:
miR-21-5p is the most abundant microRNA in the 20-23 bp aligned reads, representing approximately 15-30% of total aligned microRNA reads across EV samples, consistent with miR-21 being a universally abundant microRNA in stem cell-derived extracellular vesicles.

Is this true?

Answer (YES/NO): NO